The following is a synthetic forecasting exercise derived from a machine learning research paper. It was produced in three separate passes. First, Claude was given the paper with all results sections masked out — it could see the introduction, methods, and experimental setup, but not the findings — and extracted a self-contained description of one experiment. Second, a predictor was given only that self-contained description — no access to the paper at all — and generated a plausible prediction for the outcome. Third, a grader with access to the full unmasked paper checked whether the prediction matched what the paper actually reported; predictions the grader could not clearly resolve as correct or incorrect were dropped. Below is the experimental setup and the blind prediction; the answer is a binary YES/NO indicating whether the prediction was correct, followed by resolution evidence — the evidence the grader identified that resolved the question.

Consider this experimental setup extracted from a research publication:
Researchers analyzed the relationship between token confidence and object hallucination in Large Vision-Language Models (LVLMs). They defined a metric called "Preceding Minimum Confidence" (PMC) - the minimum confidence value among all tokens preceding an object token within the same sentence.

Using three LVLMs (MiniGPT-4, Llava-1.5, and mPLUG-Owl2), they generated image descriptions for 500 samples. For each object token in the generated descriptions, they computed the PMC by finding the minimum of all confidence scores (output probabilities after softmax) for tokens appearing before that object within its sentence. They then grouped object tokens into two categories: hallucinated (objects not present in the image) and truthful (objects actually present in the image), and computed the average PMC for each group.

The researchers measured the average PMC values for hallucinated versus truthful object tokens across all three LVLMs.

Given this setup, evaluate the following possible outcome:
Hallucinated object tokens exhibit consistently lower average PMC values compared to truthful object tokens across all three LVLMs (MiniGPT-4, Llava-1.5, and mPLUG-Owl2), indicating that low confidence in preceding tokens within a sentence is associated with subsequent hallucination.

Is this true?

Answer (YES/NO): NO